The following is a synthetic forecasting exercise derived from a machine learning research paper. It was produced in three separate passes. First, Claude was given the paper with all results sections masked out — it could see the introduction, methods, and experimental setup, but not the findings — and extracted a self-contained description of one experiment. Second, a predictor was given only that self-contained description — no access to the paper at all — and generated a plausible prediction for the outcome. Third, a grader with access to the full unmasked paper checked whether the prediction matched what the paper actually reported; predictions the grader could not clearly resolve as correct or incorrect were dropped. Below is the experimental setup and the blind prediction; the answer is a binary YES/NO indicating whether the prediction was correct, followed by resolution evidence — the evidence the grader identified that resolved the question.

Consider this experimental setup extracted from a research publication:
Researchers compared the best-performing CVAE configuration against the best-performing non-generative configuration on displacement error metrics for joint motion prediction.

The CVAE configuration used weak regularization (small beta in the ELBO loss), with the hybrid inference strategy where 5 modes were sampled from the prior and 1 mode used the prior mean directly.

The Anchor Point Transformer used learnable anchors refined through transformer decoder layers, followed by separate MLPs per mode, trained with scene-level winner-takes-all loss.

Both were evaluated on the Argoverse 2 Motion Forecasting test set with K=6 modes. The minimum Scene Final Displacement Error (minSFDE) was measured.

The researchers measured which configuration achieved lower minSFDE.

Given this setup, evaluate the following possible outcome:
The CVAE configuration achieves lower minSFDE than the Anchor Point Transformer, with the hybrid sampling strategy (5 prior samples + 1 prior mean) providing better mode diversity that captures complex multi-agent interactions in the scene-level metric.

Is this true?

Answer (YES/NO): YES